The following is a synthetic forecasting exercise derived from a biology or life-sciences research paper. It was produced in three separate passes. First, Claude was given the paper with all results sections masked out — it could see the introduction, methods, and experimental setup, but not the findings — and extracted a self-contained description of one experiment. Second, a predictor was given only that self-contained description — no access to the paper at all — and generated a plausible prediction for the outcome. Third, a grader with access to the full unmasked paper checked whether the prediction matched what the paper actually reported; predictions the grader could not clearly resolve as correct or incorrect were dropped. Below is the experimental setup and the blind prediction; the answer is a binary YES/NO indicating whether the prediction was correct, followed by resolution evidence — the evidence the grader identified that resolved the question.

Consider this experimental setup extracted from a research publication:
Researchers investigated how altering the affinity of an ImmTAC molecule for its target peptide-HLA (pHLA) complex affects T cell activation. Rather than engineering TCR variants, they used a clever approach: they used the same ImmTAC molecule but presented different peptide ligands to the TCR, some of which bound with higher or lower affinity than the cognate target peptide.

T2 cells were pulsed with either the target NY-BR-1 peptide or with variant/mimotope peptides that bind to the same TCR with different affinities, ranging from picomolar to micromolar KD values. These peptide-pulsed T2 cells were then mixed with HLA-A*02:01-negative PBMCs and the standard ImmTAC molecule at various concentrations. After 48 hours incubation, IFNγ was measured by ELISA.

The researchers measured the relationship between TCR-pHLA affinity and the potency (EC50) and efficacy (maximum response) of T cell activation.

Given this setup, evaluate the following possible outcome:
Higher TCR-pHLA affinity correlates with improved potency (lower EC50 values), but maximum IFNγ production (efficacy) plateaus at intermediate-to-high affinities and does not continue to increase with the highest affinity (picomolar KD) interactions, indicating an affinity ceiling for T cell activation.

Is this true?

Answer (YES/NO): NO